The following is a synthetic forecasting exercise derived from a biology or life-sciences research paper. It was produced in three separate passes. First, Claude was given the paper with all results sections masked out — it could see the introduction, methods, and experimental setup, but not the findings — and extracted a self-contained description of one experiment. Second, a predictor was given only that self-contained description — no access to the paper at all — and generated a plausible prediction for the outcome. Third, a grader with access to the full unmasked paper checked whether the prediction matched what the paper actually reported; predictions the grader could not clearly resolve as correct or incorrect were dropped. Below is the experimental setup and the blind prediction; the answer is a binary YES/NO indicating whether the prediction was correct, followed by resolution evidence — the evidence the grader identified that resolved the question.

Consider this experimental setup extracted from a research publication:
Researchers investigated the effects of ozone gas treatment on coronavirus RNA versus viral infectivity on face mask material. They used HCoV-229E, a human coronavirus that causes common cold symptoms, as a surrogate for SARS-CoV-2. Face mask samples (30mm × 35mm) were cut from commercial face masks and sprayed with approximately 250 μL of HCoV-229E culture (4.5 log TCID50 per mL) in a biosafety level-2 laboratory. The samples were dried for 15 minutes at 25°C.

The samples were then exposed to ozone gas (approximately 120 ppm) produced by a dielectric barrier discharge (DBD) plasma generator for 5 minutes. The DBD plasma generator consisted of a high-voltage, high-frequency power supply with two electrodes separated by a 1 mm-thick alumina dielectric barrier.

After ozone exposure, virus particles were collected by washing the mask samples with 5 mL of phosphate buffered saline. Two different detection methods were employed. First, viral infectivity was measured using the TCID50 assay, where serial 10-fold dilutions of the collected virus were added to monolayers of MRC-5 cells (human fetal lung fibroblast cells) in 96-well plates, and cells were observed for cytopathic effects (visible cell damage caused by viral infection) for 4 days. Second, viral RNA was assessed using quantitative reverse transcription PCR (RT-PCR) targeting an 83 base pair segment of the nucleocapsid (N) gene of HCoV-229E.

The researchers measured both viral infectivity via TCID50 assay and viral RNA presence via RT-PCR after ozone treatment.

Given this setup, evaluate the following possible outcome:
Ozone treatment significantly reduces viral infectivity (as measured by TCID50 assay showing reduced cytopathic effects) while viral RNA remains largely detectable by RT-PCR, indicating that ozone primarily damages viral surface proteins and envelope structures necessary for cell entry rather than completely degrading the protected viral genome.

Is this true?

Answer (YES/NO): YES